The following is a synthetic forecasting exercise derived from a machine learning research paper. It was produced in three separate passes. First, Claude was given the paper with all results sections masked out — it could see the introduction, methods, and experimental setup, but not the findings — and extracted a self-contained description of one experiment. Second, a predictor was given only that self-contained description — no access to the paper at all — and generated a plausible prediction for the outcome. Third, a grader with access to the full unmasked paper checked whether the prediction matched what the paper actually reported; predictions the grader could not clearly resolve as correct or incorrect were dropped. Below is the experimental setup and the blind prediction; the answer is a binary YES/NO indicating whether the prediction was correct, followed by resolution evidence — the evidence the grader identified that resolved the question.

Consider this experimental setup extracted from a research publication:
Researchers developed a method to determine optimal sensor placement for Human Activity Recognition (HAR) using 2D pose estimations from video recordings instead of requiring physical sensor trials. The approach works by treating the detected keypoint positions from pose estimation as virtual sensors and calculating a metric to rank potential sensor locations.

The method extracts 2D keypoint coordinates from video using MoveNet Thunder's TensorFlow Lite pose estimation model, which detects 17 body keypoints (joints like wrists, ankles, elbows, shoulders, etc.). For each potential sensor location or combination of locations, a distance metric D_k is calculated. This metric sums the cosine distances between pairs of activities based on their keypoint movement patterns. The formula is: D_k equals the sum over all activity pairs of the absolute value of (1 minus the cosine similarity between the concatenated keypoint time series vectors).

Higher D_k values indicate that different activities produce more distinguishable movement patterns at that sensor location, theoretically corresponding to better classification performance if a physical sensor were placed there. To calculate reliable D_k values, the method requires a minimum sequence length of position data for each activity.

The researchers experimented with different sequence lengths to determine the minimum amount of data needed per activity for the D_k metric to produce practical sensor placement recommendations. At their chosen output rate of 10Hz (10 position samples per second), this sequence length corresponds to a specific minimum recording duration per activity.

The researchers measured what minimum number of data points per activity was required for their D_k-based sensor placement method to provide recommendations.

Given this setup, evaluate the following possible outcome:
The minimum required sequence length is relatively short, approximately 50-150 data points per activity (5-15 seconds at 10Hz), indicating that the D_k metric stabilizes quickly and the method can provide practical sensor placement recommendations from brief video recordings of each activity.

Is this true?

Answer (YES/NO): NO